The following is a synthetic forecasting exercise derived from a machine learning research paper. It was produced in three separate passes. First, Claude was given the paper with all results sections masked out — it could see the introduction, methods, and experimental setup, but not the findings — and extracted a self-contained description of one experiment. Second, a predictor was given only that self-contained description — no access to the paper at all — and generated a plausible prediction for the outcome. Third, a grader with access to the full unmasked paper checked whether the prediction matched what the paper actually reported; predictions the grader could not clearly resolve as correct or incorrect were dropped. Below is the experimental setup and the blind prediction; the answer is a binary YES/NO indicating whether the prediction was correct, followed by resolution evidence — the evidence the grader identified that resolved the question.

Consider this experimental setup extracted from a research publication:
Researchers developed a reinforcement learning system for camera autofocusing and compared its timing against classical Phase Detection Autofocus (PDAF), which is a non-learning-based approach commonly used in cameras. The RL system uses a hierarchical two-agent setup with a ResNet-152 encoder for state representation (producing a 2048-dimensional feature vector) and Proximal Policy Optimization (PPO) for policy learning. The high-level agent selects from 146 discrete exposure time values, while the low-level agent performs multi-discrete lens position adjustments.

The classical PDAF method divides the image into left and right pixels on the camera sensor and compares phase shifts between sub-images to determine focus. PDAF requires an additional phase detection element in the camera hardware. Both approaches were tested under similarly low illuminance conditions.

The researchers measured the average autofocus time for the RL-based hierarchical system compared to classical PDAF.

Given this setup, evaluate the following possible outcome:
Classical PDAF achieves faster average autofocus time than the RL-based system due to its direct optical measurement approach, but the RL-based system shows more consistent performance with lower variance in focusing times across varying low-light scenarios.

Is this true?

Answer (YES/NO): NO